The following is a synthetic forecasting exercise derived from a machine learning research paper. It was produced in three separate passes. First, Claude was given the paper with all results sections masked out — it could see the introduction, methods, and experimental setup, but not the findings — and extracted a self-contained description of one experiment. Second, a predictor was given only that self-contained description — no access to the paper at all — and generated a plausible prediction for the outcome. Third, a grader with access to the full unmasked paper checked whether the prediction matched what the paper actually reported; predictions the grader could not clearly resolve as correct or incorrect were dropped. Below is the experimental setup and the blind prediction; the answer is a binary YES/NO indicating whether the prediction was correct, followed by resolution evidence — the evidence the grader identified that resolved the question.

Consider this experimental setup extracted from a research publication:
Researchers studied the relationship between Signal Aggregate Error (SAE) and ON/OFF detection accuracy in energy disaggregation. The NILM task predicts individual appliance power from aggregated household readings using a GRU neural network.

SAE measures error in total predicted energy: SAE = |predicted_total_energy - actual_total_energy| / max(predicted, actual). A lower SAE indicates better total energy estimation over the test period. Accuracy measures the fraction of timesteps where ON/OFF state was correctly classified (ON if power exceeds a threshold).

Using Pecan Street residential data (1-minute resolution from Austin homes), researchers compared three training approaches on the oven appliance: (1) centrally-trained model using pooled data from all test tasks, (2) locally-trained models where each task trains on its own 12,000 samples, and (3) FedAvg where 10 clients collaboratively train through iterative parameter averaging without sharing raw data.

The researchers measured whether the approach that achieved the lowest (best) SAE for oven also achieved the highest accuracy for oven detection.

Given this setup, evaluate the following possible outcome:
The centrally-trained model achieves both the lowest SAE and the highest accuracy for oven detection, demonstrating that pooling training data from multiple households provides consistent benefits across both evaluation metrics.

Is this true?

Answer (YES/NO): NO